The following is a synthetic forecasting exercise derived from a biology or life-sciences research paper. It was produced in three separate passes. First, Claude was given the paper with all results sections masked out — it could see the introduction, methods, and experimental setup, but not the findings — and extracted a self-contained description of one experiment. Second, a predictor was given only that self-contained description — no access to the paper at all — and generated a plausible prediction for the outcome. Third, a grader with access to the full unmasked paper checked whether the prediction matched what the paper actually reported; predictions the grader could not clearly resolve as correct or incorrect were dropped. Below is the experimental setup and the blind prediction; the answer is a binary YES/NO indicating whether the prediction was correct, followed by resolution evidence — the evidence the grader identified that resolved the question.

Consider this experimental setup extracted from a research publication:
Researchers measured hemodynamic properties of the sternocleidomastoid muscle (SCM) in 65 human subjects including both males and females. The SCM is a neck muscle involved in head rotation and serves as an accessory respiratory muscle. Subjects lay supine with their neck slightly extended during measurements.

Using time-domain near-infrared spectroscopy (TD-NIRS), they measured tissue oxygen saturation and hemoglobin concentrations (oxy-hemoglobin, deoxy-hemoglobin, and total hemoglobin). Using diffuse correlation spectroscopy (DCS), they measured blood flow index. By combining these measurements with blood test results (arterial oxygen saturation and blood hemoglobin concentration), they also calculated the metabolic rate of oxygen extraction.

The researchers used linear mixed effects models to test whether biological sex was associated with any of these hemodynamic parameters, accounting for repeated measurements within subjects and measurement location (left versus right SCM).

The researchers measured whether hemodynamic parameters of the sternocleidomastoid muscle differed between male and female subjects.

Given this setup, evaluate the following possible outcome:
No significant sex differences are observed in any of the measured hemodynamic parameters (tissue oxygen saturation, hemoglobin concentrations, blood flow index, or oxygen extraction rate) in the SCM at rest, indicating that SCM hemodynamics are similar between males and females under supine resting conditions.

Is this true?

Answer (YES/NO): NO